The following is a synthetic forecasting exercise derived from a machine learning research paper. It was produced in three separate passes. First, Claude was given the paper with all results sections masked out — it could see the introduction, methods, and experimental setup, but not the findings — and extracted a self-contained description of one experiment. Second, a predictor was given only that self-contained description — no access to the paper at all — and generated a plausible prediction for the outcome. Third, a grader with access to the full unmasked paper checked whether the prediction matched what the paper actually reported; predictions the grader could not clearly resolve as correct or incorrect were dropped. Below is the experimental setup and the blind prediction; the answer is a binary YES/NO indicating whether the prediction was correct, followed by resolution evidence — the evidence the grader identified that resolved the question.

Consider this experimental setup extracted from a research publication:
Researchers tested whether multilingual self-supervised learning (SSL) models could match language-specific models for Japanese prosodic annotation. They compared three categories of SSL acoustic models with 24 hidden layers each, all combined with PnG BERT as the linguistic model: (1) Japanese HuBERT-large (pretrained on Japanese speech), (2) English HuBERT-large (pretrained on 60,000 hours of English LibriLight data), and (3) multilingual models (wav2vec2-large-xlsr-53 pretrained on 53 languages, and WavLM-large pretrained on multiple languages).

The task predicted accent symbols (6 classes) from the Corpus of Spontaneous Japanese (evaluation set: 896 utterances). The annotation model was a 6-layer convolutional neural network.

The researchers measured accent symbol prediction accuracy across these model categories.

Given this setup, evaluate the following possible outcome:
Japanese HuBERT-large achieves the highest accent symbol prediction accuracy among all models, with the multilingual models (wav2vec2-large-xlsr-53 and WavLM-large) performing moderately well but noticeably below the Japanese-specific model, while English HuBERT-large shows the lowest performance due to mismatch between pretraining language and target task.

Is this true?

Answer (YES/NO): NO